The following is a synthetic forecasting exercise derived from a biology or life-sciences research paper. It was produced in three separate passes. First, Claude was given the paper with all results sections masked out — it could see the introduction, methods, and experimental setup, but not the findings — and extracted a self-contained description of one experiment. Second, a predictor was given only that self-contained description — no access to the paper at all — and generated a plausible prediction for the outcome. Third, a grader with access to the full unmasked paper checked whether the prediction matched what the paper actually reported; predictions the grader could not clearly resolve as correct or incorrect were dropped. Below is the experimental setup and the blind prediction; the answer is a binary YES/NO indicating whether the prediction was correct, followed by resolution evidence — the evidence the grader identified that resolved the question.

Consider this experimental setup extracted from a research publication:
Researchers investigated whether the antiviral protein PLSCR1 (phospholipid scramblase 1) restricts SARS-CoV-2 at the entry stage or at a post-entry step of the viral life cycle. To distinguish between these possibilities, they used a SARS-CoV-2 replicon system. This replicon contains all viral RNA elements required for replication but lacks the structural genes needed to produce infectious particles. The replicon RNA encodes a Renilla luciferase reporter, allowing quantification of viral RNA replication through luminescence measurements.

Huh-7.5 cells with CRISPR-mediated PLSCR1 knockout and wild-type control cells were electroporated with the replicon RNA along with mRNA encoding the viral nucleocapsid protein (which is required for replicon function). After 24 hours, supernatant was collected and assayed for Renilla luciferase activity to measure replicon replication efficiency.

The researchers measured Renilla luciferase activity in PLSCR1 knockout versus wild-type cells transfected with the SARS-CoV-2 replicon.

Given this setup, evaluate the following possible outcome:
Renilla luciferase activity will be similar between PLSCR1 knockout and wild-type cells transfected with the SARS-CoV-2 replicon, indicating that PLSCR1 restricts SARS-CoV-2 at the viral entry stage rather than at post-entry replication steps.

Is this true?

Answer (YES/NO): YES